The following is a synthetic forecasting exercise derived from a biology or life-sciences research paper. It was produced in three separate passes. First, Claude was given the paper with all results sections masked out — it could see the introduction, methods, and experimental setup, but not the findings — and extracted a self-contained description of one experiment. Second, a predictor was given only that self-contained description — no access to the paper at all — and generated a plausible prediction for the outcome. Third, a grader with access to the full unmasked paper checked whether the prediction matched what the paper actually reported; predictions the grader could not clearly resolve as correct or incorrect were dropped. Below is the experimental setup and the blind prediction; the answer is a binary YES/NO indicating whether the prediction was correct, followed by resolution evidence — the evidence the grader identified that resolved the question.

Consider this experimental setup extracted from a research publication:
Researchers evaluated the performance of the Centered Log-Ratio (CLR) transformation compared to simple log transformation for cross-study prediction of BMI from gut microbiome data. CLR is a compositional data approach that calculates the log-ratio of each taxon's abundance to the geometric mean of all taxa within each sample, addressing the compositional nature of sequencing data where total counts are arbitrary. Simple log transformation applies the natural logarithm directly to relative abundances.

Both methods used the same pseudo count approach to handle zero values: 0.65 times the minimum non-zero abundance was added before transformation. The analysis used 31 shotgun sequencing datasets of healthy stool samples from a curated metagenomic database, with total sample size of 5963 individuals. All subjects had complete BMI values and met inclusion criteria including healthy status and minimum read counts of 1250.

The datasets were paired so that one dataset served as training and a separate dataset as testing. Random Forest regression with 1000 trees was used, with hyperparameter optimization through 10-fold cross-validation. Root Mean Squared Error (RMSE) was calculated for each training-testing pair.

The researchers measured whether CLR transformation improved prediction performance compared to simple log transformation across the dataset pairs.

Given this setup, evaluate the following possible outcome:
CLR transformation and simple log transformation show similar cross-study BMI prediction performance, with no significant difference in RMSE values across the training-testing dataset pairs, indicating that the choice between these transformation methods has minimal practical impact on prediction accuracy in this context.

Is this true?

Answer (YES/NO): YES